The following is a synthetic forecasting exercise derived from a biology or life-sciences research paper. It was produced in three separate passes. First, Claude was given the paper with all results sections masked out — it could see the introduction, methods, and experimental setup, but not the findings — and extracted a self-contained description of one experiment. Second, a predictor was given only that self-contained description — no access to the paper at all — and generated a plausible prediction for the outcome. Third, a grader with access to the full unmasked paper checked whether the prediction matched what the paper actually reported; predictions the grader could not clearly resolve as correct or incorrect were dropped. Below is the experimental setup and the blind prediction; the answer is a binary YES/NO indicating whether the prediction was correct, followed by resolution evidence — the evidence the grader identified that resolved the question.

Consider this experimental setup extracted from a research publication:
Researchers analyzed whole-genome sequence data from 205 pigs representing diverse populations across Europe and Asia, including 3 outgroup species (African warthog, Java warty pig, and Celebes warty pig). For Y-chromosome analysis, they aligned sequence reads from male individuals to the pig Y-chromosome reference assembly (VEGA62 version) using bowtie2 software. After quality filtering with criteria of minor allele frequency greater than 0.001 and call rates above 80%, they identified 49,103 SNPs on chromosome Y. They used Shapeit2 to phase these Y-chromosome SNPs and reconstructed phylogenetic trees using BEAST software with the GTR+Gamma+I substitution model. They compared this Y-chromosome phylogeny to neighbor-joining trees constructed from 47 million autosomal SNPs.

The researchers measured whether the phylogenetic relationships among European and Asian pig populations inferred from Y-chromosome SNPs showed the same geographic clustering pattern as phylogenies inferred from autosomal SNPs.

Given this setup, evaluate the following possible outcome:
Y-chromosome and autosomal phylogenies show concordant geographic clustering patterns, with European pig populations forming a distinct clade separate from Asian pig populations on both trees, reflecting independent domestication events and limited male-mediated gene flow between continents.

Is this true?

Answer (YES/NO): NO